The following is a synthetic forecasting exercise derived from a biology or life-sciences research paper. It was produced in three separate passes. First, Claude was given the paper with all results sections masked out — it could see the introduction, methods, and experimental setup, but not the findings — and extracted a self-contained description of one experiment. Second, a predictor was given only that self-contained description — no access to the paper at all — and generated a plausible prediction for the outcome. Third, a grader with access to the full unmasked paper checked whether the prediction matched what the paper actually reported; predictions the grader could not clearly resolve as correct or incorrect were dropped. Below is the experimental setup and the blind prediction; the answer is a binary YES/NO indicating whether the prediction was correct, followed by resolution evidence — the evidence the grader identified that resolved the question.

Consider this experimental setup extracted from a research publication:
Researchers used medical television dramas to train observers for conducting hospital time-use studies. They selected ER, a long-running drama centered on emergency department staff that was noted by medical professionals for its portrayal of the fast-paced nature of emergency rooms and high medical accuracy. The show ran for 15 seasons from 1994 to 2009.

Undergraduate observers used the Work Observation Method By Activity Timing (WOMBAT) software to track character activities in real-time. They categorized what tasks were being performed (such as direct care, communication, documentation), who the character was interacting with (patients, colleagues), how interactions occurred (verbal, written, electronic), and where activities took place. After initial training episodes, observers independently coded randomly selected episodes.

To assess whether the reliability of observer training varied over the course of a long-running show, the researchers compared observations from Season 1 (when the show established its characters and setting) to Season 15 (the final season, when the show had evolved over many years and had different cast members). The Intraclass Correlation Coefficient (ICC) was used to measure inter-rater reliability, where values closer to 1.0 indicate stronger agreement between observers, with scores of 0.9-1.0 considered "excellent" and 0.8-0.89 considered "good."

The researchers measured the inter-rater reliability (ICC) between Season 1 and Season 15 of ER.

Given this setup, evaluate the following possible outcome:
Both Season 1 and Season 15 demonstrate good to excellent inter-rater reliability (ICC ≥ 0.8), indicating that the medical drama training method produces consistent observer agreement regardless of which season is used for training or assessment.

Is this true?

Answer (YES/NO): YES